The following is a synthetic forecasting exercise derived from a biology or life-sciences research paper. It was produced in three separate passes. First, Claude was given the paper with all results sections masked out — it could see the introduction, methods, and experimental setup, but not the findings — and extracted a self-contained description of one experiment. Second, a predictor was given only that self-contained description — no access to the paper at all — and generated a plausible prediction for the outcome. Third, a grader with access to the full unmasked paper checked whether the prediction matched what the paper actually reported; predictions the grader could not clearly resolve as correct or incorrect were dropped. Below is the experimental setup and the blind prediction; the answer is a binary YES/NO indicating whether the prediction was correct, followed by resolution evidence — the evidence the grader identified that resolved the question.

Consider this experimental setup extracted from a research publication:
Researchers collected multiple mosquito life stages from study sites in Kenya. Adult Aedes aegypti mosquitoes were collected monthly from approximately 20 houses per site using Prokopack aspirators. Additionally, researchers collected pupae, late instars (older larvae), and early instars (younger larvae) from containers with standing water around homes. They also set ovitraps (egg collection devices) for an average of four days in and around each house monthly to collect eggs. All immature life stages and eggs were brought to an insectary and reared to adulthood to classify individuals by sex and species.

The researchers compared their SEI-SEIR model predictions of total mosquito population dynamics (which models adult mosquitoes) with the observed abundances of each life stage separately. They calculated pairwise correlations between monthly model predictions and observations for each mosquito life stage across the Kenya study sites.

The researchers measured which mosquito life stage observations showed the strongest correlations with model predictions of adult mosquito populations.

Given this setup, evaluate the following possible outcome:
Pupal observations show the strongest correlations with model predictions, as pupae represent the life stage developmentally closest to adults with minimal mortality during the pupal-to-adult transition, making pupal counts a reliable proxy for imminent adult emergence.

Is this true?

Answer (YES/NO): NO